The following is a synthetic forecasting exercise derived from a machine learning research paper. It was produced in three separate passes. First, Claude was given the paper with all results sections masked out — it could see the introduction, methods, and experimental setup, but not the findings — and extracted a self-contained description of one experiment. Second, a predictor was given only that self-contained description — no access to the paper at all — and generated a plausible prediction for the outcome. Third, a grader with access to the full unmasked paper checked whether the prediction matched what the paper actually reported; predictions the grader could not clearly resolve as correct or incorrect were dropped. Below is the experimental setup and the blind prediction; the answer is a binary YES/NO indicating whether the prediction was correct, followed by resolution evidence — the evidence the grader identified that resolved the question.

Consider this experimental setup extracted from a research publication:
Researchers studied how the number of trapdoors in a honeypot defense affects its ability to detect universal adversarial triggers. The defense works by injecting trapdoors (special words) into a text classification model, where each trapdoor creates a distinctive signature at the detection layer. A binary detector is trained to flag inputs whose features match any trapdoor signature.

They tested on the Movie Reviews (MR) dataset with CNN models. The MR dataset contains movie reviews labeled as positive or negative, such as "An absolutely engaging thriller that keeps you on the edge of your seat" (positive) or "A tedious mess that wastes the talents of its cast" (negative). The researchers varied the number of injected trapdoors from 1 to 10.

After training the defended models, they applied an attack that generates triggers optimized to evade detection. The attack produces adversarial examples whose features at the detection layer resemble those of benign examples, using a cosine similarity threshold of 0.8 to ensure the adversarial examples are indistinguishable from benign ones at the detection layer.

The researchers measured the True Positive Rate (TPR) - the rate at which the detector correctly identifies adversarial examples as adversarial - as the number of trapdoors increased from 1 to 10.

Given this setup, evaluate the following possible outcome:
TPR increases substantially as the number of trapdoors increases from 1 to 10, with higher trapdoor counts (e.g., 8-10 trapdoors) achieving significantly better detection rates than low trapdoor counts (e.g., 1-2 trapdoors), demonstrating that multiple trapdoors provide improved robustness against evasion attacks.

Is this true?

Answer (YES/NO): NO